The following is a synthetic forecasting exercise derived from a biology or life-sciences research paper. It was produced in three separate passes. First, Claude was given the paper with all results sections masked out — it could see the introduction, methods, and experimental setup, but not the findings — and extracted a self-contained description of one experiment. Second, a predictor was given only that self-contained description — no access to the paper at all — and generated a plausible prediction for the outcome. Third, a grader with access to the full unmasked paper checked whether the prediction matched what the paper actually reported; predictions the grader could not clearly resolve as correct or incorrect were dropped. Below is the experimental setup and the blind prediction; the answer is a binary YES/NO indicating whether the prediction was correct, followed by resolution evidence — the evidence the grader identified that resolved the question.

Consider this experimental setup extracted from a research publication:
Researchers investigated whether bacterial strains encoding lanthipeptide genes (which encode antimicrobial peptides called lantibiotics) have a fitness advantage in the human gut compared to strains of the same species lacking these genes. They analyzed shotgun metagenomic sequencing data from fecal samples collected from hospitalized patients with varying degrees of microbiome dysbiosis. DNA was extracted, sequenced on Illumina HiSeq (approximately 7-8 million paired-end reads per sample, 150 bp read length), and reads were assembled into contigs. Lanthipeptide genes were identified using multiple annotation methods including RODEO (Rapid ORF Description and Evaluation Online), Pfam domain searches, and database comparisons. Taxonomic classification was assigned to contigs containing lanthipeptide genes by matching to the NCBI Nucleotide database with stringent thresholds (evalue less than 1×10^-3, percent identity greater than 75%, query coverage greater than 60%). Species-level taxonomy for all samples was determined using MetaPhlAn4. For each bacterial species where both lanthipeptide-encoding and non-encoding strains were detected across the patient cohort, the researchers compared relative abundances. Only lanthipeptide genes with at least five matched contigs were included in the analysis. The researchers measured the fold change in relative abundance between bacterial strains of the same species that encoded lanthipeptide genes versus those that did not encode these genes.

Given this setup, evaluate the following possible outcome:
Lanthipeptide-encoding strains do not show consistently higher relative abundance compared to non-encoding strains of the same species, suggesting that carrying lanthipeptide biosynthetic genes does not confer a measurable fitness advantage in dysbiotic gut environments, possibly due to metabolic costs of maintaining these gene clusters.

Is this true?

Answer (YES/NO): NO